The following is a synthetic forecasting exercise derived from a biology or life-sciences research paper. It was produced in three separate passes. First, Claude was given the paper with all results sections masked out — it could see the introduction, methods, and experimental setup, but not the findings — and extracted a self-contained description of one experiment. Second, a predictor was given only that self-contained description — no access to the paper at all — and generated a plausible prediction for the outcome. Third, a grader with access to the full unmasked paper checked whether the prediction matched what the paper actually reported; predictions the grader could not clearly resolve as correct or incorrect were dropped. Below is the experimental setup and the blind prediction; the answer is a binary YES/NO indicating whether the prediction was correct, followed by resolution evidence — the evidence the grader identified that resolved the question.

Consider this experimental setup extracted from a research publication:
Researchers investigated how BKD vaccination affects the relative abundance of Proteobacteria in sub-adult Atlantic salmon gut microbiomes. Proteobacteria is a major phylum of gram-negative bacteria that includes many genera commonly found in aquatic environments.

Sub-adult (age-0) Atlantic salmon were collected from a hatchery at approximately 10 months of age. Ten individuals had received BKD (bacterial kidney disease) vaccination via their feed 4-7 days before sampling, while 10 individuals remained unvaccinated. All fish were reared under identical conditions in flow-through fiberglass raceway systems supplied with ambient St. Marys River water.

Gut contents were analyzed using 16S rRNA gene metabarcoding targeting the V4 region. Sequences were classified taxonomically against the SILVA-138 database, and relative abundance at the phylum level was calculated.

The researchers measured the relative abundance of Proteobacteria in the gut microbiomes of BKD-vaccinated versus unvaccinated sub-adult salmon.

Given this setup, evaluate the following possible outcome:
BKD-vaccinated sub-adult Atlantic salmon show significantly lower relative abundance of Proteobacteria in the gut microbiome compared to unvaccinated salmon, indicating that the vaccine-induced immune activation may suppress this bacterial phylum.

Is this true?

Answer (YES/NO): NO